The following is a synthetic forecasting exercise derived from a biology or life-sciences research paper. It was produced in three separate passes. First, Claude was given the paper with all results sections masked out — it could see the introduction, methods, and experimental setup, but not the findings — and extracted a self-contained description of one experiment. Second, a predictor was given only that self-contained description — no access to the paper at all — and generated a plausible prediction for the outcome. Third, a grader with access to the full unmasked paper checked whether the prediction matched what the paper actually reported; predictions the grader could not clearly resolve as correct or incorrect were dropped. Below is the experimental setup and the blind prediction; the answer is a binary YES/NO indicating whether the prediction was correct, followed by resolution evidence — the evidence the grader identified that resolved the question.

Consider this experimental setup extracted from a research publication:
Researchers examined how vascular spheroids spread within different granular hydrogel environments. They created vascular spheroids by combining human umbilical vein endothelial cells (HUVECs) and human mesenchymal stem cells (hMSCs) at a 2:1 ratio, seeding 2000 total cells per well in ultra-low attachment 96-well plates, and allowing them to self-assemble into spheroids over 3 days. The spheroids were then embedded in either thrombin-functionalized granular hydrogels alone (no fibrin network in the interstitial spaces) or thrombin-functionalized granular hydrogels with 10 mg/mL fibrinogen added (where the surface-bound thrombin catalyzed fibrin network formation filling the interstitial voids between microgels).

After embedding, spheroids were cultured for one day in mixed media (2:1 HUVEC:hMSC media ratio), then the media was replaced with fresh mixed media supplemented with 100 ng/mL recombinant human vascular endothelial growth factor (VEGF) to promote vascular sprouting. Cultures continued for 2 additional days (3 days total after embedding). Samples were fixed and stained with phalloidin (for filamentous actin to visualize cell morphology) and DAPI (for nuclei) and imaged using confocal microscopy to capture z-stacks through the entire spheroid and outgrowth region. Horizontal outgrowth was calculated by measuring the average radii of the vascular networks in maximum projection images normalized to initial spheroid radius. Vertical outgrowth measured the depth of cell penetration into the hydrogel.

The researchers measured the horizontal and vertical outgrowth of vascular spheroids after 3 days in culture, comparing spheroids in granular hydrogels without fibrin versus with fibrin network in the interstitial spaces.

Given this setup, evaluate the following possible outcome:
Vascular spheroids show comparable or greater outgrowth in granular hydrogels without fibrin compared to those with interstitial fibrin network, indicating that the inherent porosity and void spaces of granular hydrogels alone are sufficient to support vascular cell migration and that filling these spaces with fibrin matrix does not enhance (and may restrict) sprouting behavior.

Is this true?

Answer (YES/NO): NO